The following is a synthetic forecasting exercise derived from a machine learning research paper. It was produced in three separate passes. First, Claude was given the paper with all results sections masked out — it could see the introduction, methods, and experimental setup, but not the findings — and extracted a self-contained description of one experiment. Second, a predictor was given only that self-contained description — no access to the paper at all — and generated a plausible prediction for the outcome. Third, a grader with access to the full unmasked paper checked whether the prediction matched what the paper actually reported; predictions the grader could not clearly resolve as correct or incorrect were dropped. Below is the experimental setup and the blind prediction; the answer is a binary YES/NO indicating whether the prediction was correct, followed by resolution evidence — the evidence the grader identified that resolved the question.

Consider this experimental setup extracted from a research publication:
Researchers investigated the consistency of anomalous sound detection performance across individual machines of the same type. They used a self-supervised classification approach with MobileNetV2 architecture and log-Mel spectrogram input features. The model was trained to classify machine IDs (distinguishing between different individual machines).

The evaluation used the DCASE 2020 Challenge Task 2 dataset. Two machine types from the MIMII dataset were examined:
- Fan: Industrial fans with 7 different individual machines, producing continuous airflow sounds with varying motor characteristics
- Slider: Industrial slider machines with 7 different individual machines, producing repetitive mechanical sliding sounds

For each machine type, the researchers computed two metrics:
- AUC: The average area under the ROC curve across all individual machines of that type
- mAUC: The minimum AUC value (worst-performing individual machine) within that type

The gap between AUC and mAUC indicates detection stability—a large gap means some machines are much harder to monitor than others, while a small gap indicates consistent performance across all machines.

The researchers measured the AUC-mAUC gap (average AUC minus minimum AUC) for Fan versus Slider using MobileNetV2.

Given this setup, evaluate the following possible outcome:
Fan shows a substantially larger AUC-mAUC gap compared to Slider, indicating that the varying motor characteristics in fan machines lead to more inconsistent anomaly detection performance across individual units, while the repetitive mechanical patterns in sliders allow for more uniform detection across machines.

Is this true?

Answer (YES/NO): YES